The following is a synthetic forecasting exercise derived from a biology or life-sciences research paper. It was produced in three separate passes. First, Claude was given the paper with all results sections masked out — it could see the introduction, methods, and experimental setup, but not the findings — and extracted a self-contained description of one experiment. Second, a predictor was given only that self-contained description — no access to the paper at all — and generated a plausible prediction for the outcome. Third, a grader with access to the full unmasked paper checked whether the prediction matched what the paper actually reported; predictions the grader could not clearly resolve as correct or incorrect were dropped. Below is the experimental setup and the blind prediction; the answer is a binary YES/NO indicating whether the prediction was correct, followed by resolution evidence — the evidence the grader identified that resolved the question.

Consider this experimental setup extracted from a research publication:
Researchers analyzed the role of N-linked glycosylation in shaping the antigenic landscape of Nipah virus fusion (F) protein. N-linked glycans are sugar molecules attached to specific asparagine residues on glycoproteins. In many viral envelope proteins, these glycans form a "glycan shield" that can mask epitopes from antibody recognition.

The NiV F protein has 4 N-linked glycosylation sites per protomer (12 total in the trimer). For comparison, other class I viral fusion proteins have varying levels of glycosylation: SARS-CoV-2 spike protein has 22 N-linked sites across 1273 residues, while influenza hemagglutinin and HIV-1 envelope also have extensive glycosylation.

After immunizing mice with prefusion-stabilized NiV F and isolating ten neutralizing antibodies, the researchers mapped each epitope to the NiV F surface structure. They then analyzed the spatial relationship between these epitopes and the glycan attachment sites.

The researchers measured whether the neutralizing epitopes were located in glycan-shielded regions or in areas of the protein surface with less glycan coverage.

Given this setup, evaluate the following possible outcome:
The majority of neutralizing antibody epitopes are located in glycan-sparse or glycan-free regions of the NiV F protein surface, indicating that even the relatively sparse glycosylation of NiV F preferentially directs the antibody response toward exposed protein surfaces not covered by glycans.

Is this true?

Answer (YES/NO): YES